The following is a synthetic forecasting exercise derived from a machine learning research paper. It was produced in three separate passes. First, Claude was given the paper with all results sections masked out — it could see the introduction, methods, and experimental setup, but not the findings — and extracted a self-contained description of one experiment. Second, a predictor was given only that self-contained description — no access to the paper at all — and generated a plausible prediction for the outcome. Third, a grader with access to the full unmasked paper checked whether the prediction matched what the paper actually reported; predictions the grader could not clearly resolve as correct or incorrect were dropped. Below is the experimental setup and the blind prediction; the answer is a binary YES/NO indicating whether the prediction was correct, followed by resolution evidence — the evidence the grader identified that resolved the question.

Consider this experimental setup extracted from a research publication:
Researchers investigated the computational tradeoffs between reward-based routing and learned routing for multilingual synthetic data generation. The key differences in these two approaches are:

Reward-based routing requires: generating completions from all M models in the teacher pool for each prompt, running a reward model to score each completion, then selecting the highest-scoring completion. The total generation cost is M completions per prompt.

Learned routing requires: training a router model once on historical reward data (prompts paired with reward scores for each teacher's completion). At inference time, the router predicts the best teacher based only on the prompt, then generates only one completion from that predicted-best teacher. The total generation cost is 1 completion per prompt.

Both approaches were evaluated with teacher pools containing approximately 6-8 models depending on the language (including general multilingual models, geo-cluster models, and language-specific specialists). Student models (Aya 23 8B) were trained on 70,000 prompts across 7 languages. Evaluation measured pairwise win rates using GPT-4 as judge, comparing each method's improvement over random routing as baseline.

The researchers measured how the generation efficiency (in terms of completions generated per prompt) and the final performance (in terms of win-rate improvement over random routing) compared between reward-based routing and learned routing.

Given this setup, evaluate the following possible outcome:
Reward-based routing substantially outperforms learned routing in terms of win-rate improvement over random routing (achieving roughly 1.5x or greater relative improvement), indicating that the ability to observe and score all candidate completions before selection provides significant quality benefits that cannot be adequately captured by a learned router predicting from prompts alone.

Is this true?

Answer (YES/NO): YES